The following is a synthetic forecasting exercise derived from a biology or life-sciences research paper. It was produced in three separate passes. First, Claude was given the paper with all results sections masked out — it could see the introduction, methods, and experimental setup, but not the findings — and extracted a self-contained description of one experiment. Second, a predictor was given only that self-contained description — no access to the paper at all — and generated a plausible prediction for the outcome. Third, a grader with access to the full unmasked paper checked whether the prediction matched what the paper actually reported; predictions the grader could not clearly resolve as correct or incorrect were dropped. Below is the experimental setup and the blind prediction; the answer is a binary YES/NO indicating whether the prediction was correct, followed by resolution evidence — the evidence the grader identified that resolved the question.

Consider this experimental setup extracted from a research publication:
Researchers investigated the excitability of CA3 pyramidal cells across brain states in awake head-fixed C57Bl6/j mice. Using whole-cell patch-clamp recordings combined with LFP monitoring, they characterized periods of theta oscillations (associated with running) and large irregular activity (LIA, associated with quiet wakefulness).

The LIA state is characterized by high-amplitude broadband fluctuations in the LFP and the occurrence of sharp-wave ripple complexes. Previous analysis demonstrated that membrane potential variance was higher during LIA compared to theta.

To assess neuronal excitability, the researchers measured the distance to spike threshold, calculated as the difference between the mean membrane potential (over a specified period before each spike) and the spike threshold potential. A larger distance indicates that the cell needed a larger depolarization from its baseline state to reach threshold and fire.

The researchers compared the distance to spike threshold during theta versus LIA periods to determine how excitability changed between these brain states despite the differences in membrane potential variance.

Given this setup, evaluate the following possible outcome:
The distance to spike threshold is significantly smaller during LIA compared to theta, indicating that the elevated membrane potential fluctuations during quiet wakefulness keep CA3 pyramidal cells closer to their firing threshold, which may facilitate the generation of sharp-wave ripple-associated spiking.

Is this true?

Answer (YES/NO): NO